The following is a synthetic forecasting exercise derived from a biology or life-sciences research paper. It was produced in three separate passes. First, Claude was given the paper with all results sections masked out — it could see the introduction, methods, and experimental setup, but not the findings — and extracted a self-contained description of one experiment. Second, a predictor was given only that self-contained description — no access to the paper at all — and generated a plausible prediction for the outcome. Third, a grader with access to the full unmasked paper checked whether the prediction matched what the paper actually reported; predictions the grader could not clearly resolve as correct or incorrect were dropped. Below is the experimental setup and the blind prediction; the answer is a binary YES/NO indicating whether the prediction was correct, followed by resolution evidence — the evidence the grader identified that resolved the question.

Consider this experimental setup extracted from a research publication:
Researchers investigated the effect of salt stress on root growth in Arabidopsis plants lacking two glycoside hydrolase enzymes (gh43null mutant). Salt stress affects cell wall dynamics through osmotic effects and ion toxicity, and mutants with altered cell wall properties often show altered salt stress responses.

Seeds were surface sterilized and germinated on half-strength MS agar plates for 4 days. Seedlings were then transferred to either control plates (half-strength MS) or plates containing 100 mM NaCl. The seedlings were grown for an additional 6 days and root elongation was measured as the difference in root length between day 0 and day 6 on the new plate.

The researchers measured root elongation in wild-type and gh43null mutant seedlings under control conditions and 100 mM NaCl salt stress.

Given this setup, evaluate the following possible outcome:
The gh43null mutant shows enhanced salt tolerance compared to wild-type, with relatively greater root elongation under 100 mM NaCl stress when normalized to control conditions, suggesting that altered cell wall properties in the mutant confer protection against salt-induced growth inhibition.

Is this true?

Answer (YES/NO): NO